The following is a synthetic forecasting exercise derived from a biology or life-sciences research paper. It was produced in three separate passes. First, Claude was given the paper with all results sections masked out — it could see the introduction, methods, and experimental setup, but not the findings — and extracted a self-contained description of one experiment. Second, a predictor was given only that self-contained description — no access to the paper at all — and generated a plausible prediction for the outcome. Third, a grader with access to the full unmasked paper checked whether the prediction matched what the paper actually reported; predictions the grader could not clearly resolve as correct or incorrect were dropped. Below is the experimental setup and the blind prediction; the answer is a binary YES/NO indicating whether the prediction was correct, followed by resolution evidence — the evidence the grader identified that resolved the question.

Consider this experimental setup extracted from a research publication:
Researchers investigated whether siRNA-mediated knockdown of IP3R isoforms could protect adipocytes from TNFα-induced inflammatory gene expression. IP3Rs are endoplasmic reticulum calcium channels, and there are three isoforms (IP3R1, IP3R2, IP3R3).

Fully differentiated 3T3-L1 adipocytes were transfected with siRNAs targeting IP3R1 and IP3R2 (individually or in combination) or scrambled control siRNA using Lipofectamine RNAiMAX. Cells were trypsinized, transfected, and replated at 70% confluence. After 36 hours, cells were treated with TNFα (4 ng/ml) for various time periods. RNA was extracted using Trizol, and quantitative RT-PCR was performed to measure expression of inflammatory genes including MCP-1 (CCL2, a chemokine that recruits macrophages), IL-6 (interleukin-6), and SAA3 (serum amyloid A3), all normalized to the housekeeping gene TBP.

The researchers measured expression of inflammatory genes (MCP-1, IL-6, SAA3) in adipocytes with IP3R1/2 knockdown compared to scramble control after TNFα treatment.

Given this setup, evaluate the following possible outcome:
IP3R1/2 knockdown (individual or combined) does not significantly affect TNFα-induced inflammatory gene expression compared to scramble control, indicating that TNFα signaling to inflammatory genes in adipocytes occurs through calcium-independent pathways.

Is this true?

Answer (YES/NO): NO